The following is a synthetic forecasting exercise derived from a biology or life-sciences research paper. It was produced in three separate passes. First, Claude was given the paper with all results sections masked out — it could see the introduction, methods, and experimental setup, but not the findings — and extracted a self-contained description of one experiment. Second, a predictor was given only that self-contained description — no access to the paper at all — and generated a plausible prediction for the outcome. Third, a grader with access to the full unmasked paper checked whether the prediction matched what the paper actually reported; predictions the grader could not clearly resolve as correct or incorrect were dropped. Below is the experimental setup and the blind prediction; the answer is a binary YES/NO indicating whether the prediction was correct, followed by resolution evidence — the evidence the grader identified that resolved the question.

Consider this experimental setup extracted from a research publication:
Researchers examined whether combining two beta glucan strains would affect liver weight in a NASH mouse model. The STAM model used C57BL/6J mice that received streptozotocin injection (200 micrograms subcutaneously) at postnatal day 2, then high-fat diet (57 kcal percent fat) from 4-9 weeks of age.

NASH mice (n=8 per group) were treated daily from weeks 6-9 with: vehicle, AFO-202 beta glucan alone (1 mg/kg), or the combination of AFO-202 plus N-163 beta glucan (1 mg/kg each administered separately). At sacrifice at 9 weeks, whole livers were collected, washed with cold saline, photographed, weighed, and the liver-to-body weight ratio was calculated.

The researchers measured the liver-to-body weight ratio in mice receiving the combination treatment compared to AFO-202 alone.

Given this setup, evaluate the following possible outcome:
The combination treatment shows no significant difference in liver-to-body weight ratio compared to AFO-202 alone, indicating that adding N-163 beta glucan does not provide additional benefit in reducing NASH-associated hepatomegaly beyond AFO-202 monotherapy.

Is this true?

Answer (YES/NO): YES